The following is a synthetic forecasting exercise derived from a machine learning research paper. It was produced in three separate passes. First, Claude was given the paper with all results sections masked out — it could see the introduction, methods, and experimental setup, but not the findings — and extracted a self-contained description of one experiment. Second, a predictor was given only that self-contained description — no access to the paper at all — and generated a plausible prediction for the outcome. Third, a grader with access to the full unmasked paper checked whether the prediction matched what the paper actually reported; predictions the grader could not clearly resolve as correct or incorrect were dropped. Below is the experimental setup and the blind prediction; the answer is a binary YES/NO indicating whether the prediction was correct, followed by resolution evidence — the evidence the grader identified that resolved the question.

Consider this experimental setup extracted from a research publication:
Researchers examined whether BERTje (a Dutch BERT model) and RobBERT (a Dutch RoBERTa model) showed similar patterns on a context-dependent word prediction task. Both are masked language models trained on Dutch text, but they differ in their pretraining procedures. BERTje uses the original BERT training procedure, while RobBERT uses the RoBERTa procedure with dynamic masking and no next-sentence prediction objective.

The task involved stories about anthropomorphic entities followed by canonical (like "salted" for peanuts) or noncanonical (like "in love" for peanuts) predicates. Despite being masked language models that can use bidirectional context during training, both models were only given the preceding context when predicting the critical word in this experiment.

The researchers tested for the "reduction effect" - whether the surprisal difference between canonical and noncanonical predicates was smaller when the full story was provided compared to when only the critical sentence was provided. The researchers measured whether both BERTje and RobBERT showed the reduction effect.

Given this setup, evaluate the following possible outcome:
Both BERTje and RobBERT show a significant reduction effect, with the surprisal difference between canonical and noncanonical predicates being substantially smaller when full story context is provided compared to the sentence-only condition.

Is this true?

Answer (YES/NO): YES